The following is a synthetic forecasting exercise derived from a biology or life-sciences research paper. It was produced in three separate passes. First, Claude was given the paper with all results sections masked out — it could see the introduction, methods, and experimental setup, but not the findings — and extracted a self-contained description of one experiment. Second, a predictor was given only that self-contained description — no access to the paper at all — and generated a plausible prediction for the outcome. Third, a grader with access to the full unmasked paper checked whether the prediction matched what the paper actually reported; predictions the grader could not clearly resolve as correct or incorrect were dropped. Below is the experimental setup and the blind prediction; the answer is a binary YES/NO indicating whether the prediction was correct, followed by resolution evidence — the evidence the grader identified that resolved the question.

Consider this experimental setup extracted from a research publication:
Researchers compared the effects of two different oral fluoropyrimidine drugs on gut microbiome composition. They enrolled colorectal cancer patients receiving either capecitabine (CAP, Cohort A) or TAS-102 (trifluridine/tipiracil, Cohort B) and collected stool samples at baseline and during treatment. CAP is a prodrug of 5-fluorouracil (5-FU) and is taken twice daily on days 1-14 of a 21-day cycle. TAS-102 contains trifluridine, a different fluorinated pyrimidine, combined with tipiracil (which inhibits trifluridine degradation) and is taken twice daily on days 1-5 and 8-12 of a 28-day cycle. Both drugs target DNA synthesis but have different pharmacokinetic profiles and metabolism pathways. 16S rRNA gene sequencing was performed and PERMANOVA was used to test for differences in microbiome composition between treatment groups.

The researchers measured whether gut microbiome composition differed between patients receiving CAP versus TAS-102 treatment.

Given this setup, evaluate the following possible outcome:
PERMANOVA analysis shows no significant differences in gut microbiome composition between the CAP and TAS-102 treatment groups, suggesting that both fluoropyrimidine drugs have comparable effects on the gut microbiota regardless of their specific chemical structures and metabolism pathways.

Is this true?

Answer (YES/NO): YES